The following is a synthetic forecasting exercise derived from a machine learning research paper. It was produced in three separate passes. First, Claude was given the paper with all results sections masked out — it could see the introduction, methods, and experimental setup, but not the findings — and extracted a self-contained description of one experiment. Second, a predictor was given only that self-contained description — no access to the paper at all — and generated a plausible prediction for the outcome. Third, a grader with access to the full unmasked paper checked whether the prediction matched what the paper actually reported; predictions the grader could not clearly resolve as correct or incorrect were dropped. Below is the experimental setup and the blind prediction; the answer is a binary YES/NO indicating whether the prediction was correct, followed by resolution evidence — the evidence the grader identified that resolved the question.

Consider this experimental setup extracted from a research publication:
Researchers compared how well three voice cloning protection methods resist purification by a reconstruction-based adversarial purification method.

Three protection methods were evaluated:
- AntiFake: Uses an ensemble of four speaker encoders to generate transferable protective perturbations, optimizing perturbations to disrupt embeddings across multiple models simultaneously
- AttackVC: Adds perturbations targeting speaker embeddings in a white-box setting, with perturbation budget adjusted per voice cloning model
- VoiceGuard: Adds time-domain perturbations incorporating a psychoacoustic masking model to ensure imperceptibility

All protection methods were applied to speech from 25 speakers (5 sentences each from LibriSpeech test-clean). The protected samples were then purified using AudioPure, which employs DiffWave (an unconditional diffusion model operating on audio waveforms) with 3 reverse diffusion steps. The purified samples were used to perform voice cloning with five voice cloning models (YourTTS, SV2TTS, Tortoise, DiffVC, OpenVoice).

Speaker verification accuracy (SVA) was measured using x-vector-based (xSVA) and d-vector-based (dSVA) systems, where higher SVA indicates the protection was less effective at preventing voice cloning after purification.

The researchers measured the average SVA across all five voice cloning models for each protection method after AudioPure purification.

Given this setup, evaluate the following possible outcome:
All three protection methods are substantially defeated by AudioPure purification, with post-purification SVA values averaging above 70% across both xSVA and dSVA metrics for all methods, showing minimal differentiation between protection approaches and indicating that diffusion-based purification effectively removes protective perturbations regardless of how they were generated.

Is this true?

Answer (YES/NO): NO